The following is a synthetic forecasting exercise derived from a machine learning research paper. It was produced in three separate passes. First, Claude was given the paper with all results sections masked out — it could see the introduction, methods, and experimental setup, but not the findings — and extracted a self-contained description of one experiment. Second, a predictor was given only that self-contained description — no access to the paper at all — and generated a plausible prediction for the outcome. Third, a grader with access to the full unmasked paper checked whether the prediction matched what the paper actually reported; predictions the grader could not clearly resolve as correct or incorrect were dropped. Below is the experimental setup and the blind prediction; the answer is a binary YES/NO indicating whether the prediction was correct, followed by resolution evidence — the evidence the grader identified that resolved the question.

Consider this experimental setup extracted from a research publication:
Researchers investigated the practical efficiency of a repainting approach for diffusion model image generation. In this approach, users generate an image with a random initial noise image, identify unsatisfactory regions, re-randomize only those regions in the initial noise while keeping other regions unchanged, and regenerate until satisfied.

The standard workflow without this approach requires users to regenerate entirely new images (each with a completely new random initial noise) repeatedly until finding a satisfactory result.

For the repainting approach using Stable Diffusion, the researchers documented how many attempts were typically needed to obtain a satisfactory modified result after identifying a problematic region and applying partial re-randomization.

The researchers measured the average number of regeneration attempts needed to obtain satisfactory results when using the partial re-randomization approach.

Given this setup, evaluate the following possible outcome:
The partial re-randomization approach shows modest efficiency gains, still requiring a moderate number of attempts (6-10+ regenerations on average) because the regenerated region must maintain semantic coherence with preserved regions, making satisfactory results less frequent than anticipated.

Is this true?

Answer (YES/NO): NO